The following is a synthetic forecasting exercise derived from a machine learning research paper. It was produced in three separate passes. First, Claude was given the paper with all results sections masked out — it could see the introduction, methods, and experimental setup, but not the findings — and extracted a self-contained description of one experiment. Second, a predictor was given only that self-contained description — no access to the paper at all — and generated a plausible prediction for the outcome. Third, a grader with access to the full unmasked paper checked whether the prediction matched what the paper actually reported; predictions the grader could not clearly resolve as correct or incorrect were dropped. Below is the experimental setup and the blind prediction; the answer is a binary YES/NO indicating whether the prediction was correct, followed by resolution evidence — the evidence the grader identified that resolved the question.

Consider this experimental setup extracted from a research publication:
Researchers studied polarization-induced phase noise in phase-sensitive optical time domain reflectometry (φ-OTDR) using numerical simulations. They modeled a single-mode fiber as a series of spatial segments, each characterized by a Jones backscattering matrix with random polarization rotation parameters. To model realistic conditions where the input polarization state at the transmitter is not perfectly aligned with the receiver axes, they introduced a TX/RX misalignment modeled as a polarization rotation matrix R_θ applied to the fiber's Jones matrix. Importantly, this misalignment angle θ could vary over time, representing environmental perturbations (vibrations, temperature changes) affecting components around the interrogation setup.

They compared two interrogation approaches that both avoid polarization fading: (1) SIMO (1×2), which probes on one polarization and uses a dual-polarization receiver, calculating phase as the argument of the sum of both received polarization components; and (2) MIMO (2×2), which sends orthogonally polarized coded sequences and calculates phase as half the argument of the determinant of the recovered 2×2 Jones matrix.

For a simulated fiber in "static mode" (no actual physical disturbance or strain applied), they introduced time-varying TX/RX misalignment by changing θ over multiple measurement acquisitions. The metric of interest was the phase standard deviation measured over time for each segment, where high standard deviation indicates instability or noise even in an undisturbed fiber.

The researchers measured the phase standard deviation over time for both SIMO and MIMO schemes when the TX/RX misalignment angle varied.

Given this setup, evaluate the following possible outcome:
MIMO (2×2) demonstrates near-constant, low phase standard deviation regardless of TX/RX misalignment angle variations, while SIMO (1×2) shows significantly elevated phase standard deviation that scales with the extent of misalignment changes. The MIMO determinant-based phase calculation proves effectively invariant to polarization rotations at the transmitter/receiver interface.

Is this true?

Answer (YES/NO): YES